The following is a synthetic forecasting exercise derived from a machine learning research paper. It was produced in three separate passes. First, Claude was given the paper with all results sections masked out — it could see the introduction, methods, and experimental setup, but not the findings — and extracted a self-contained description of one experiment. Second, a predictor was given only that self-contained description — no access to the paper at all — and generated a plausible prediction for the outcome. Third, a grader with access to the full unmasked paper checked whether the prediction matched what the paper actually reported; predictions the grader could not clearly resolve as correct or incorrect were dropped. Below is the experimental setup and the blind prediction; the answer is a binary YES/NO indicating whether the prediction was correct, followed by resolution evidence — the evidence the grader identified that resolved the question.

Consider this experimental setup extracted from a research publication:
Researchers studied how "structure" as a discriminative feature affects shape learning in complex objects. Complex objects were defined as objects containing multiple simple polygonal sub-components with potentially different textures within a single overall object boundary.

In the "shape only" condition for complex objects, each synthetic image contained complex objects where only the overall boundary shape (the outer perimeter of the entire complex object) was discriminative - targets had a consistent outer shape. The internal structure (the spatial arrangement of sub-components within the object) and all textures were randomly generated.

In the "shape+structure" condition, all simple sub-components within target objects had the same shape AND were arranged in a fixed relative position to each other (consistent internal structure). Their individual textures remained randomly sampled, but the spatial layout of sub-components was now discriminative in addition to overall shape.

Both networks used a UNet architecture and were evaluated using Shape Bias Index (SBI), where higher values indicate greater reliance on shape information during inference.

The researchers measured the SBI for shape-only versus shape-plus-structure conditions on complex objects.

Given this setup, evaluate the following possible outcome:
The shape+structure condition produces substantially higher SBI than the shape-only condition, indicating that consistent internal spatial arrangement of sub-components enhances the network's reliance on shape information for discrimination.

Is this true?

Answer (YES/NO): NO